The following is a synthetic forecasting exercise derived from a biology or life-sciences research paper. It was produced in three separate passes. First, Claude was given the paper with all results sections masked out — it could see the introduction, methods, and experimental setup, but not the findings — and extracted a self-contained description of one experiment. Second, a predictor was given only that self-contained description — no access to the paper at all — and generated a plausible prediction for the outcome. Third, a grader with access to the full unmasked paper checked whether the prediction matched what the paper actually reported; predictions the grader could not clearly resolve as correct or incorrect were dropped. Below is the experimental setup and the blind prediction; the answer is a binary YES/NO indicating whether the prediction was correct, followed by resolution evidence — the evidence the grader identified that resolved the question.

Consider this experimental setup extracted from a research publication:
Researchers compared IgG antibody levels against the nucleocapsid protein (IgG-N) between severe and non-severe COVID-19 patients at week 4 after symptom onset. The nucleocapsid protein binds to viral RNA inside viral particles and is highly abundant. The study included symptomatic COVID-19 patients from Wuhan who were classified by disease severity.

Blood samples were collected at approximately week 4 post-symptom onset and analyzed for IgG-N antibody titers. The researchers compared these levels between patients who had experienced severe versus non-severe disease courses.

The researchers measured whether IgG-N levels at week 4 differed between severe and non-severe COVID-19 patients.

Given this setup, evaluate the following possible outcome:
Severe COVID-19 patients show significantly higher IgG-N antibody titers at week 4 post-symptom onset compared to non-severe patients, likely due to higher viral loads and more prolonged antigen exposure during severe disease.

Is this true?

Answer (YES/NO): YES